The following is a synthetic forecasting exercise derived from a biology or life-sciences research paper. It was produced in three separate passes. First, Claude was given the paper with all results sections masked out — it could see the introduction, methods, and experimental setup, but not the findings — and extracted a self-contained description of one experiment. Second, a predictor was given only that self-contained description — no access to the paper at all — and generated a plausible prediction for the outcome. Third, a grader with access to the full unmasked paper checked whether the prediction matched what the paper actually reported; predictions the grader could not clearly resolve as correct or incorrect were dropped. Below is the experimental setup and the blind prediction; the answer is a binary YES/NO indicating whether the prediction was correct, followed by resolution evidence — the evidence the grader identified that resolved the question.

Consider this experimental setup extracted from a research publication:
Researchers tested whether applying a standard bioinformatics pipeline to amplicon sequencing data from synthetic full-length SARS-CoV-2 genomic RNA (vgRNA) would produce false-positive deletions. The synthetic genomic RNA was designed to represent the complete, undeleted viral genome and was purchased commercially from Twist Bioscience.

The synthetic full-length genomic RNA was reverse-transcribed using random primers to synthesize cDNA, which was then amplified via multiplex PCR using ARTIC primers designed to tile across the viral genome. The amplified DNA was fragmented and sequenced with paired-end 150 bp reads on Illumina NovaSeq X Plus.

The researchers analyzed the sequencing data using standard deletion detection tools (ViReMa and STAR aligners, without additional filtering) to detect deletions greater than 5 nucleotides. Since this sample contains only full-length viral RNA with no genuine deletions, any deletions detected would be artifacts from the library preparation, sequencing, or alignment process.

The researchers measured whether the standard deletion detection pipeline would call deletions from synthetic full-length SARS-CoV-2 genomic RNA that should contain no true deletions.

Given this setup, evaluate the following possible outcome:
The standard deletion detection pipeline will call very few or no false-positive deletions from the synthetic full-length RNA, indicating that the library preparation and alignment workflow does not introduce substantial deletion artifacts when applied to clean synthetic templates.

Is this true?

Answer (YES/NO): YES